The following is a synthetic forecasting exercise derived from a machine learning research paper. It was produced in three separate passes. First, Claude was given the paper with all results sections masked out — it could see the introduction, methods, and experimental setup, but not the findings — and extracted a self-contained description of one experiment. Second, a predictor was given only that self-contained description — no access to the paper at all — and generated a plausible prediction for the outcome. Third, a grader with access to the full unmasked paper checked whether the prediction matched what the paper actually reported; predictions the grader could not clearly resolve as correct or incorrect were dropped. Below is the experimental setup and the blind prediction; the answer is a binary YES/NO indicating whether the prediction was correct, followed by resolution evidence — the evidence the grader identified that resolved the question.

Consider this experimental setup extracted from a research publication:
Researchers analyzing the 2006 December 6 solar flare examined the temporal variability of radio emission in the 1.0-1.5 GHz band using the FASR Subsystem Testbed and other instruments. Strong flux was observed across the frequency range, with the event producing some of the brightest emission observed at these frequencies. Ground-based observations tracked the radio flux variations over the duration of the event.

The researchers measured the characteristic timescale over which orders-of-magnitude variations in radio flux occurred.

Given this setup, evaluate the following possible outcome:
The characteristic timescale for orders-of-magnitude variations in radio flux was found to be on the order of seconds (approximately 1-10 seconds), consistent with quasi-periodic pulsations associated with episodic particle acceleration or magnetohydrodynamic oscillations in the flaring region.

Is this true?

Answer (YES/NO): NO